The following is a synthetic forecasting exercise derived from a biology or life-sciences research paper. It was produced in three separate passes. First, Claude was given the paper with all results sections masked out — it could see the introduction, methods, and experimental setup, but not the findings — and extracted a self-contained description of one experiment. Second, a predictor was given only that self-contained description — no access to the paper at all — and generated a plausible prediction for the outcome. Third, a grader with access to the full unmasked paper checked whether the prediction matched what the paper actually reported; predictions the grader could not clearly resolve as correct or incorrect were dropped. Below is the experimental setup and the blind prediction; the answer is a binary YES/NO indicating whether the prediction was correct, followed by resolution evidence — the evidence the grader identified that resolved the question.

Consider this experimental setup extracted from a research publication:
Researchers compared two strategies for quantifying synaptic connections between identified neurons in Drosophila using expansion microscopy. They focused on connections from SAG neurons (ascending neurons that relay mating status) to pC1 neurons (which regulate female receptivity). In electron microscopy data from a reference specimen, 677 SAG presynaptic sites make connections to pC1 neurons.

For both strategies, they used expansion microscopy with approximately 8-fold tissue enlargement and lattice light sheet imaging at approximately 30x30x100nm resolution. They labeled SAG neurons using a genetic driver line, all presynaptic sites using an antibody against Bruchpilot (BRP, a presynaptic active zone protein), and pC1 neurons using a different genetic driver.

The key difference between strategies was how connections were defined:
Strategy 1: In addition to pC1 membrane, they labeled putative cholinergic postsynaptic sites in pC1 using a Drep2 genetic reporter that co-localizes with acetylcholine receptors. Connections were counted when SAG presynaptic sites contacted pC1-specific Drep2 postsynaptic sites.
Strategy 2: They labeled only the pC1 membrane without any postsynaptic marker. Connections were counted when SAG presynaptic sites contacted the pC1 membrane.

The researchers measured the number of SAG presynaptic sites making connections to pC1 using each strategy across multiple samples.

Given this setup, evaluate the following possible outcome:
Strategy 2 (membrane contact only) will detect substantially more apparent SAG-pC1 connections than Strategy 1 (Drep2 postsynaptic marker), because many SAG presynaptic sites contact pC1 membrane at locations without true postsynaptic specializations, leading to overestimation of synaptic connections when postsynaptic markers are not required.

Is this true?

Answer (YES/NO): NO